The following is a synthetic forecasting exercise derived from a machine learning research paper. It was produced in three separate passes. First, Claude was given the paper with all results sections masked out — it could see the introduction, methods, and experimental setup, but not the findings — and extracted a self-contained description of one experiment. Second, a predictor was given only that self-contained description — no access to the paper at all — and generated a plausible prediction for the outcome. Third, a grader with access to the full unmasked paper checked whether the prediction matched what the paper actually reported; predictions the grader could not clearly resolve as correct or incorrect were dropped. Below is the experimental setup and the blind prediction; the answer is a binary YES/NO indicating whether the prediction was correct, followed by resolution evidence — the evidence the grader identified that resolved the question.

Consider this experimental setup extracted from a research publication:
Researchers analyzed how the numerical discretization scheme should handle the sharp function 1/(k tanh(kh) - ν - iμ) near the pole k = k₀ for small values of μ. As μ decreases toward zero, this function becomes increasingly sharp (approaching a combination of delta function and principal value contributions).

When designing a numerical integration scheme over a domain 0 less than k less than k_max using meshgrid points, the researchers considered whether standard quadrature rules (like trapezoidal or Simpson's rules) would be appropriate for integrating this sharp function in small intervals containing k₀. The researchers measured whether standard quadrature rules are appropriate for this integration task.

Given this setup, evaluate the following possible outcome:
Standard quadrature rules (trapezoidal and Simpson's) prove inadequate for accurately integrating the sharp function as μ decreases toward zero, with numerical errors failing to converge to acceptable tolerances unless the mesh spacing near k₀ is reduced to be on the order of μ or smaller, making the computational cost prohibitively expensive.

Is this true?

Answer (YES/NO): NO